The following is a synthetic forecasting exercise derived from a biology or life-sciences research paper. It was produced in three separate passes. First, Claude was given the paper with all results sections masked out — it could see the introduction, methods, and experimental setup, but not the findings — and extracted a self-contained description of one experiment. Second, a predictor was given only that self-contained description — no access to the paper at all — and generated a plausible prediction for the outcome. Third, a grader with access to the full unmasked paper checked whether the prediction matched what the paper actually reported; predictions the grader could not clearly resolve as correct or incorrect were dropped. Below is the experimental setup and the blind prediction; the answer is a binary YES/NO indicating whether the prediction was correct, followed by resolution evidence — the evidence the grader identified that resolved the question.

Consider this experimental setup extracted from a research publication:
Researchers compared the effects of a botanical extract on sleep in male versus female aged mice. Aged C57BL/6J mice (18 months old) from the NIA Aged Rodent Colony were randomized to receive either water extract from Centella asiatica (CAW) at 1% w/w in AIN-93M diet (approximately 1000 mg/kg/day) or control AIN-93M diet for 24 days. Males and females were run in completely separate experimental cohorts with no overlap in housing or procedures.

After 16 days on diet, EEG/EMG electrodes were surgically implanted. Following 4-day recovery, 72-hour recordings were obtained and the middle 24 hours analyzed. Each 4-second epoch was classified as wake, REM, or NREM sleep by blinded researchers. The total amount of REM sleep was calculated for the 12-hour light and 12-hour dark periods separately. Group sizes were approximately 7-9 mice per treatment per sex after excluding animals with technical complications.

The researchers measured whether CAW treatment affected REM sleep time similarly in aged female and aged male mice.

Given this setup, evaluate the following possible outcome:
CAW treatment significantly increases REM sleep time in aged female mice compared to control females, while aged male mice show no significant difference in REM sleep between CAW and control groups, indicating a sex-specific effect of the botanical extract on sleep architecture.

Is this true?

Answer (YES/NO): NO